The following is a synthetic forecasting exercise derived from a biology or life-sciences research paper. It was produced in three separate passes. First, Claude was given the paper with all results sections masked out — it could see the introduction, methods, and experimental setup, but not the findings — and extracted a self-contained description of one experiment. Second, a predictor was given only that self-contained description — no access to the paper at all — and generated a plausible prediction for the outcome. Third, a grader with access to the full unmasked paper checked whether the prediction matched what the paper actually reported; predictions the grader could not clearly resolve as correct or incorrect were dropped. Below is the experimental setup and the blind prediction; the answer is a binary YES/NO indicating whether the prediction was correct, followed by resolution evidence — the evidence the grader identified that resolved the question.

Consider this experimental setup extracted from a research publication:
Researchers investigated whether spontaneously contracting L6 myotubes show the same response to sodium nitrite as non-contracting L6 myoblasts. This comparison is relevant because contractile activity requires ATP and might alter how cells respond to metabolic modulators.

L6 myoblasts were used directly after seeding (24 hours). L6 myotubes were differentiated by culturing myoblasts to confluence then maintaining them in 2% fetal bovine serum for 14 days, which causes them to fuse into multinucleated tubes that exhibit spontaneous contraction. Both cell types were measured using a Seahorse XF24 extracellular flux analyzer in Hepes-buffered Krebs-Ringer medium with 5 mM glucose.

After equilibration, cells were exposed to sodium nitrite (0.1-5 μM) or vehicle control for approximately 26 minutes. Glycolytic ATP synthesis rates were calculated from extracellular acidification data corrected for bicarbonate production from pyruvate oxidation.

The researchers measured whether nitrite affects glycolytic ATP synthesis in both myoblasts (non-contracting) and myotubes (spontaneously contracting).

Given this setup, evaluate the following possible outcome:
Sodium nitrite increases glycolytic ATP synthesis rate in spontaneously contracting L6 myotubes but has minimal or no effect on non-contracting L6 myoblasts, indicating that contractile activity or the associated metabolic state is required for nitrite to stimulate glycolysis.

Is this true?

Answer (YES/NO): NO